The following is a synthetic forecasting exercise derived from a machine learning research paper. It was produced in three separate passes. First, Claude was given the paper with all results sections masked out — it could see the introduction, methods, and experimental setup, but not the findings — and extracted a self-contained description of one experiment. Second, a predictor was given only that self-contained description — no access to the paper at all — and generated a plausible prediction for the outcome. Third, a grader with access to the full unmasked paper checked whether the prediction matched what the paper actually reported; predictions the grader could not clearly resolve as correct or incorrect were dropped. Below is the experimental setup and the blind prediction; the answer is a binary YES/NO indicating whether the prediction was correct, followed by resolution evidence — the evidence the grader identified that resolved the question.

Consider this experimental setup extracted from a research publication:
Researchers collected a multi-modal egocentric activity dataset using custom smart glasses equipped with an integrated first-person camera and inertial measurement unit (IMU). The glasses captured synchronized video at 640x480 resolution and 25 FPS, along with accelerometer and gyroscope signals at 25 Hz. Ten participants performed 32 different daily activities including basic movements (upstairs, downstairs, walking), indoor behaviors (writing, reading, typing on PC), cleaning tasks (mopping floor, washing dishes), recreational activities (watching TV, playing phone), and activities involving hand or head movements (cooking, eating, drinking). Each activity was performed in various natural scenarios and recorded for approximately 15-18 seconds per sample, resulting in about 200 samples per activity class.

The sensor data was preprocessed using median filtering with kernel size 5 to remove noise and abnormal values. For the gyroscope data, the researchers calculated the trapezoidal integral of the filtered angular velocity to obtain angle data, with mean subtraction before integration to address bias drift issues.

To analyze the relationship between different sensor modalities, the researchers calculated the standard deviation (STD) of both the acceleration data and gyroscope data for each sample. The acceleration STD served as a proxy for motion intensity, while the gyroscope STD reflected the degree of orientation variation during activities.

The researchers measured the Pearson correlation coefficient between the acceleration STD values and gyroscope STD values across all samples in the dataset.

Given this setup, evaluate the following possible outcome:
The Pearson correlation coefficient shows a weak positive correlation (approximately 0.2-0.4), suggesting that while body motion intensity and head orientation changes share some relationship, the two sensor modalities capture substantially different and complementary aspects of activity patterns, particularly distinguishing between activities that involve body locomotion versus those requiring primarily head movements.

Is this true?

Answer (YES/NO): NO